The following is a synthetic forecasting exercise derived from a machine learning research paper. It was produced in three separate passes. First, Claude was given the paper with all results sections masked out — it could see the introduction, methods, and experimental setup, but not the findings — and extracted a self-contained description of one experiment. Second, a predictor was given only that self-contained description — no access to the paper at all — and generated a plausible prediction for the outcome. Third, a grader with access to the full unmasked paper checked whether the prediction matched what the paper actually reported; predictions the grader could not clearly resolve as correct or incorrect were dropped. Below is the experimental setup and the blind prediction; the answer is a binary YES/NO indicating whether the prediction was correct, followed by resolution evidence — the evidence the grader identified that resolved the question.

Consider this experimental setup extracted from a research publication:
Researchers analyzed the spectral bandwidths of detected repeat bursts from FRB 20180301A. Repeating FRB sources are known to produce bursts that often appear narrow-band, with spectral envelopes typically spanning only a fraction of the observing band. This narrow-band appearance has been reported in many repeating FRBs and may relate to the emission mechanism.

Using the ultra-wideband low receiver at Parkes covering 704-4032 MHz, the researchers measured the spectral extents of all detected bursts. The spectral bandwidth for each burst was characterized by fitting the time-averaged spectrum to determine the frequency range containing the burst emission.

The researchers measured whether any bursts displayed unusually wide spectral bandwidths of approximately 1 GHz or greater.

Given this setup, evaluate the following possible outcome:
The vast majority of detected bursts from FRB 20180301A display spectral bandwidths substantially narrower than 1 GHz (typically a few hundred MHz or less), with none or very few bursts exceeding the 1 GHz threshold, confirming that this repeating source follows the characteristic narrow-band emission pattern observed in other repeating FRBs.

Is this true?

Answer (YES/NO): YES